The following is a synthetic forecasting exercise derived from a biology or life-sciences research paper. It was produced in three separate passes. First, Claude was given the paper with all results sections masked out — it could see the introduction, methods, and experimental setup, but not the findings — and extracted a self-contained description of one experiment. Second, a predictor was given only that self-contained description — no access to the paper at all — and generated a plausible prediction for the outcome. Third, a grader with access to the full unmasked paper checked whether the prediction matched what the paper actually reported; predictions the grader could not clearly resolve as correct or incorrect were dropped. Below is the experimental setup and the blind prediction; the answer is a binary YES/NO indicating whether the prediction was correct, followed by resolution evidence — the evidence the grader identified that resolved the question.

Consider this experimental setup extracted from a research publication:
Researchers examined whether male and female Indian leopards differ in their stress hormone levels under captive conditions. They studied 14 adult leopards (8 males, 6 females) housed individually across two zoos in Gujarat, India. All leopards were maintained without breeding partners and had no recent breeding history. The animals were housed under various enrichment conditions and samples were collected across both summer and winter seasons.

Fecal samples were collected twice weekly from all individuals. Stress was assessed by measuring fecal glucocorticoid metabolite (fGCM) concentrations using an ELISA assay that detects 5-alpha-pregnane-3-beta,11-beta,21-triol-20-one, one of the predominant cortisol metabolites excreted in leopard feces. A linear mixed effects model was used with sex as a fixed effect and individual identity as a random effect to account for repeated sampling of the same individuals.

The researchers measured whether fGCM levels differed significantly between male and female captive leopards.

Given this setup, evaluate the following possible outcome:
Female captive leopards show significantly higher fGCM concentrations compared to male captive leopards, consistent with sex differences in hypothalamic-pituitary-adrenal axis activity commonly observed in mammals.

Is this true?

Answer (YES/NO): NO